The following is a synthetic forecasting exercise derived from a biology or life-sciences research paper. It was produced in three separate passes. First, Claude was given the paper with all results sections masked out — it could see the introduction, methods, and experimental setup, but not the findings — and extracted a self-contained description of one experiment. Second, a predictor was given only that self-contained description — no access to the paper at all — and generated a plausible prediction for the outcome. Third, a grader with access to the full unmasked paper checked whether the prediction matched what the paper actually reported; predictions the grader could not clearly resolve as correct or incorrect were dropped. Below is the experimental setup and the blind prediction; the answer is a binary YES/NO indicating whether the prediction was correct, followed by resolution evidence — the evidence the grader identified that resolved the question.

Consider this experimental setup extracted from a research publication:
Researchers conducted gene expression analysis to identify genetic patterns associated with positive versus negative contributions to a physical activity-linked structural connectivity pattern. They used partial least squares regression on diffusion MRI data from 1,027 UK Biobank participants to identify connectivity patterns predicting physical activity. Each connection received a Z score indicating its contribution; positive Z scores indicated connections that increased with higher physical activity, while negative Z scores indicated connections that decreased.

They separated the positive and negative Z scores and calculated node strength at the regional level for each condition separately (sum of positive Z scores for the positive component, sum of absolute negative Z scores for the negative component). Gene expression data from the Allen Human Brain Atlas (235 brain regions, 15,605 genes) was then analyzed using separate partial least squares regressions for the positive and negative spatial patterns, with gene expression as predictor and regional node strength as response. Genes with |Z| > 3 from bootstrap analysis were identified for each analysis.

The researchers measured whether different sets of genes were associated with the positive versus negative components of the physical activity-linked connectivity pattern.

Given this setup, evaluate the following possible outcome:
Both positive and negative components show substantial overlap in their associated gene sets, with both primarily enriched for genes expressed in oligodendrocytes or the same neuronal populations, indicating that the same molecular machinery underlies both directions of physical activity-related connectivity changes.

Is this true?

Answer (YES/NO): NO